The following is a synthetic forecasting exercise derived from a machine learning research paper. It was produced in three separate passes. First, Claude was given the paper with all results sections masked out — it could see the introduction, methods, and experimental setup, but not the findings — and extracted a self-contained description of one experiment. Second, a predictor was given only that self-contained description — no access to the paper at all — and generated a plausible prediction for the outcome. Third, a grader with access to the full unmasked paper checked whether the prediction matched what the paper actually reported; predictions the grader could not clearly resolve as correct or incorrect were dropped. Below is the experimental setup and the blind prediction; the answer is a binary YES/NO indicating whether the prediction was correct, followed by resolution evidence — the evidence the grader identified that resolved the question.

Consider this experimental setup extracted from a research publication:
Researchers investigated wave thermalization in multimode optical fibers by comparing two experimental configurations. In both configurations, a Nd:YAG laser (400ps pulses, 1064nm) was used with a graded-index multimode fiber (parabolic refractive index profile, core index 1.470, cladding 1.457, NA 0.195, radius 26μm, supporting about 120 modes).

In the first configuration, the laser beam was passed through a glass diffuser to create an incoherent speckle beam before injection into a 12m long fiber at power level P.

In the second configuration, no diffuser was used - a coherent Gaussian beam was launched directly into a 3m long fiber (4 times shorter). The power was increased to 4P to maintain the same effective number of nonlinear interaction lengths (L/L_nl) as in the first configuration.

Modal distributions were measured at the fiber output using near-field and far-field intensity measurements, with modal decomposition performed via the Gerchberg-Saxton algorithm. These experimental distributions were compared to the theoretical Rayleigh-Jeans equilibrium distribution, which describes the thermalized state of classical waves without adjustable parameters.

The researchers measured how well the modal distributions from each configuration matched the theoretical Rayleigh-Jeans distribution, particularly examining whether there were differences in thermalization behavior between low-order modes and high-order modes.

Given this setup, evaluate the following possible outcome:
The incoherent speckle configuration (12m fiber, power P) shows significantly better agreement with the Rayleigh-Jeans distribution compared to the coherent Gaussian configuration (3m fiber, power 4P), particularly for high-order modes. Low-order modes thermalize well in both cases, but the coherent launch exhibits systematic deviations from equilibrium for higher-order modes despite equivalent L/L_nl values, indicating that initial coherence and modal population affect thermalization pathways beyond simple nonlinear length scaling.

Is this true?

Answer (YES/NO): YES